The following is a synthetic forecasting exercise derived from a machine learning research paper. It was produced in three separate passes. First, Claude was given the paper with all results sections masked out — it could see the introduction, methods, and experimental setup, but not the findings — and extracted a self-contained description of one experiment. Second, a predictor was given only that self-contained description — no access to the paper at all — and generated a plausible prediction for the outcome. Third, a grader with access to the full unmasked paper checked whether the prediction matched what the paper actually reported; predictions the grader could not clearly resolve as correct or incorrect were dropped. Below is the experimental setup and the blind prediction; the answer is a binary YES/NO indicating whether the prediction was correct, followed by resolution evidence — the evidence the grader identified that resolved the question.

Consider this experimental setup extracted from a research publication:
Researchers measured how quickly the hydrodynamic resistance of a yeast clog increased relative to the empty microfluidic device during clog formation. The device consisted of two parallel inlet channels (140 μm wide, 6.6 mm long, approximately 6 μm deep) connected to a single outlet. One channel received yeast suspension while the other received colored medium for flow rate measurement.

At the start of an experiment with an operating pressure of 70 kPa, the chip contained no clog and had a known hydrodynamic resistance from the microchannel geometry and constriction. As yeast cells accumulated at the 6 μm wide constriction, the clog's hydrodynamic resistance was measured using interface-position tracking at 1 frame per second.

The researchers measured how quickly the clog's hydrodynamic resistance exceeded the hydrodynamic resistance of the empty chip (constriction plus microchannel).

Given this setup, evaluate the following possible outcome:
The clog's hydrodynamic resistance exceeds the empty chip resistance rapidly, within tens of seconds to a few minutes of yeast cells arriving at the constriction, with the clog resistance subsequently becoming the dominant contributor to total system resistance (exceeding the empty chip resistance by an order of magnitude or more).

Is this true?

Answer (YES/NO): NO